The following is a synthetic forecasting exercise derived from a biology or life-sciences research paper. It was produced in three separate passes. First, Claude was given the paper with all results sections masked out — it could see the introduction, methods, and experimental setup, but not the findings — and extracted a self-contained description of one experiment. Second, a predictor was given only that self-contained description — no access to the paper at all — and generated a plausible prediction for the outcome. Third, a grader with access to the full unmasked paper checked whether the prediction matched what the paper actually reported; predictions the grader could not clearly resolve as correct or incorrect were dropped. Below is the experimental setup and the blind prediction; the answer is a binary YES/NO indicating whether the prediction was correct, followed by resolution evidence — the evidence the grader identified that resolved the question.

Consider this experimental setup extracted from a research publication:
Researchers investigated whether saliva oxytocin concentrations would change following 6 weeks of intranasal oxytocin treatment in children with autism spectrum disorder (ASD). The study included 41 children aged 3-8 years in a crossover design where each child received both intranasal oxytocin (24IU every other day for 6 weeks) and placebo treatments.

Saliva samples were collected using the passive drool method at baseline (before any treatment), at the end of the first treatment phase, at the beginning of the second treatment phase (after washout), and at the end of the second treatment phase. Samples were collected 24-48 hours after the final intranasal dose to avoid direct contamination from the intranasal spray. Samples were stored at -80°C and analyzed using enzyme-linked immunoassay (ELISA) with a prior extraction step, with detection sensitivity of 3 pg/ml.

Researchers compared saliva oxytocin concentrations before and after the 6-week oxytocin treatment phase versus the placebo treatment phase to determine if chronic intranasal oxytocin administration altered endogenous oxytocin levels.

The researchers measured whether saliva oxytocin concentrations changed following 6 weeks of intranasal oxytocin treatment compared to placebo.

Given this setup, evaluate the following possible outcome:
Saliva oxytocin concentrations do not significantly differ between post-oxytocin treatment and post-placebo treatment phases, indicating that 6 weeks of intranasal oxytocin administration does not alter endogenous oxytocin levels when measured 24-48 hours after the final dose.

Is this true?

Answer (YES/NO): NO